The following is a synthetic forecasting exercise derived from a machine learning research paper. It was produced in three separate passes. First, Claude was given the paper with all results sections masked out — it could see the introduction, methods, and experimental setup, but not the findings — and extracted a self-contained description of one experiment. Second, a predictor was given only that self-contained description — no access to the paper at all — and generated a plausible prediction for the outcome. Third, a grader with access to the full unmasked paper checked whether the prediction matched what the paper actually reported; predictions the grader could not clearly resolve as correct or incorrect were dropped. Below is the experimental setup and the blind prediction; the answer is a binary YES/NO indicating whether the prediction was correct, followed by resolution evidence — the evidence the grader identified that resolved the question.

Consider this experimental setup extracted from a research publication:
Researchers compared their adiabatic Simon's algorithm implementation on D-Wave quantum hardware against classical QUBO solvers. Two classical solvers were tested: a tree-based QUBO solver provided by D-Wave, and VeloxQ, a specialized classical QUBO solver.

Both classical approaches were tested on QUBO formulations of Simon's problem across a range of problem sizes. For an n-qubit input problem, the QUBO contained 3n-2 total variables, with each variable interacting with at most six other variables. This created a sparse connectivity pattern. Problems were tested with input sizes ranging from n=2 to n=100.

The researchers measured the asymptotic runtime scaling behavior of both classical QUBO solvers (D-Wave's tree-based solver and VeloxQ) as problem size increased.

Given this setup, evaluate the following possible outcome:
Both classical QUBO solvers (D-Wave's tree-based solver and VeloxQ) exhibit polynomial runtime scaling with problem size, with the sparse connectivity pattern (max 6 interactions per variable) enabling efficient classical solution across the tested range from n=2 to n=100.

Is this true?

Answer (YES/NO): NO